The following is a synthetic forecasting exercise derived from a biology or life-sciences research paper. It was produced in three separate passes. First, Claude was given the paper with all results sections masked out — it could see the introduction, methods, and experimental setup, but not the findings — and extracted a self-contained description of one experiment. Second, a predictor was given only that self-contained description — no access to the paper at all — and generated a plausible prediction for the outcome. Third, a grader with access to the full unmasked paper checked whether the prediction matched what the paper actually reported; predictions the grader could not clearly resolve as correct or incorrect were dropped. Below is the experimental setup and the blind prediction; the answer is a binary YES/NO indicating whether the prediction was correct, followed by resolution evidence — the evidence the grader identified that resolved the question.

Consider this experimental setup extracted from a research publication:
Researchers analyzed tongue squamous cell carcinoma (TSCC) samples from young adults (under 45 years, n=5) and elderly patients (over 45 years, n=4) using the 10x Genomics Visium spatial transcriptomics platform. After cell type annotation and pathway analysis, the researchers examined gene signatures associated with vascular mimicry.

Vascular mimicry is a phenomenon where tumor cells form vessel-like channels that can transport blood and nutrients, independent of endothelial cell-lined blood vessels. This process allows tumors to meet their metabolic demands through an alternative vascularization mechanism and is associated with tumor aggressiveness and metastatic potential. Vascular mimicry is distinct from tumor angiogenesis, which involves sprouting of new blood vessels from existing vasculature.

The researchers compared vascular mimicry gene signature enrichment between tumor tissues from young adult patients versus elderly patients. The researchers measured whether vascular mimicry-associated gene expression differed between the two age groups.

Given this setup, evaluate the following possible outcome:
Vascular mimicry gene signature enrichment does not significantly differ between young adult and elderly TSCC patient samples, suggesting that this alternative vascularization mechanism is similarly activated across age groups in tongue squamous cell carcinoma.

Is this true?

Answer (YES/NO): NO